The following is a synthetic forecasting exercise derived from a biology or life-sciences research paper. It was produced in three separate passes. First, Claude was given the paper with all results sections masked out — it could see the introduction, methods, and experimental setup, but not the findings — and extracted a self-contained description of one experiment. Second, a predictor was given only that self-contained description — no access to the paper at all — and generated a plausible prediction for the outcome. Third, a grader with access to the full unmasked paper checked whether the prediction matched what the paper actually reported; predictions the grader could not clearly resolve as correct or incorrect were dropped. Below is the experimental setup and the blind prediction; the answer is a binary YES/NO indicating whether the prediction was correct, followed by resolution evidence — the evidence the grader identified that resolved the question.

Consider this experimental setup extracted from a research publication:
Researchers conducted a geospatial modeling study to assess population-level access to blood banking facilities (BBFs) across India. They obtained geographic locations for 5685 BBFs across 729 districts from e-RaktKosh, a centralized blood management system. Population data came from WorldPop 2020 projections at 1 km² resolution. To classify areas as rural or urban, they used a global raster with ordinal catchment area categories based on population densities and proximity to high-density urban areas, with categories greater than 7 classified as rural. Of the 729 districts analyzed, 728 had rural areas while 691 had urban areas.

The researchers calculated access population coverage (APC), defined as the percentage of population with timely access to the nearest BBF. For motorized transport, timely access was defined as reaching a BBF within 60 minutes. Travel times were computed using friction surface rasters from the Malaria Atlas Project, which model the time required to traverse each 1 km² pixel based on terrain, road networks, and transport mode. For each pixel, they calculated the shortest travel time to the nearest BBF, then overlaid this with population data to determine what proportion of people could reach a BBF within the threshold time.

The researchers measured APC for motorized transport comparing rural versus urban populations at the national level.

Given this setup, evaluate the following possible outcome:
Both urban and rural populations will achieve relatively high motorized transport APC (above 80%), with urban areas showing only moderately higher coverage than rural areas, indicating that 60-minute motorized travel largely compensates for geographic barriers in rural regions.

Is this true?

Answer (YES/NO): YES